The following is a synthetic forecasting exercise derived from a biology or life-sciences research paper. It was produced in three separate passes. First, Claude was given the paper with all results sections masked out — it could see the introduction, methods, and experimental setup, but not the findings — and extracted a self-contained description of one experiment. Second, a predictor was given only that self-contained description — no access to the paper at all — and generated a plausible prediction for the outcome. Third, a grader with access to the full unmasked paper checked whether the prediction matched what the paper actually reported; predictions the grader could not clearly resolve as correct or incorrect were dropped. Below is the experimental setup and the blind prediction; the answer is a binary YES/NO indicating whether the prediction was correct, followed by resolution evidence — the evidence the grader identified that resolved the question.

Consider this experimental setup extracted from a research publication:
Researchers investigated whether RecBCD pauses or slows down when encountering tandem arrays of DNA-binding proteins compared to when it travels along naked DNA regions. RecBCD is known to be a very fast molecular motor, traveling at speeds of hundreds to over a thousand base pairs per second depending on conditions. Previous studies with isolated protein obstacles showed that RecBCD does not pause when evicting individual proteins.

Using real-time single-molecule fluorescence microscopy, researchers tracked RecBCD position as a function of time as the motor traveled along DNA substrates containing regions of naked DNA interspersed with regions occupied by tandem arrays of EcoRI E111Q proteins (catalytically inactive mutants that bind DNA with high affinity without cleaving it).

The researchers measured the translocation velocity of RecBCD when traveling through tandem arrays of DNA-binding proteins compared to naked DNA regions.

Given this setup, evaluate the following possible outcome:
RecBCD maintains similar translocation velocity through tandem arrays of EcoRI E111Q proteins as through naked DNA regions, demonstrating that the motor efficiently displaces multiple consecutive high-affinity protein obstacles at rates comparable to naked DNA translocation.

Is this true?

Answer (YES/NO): NO